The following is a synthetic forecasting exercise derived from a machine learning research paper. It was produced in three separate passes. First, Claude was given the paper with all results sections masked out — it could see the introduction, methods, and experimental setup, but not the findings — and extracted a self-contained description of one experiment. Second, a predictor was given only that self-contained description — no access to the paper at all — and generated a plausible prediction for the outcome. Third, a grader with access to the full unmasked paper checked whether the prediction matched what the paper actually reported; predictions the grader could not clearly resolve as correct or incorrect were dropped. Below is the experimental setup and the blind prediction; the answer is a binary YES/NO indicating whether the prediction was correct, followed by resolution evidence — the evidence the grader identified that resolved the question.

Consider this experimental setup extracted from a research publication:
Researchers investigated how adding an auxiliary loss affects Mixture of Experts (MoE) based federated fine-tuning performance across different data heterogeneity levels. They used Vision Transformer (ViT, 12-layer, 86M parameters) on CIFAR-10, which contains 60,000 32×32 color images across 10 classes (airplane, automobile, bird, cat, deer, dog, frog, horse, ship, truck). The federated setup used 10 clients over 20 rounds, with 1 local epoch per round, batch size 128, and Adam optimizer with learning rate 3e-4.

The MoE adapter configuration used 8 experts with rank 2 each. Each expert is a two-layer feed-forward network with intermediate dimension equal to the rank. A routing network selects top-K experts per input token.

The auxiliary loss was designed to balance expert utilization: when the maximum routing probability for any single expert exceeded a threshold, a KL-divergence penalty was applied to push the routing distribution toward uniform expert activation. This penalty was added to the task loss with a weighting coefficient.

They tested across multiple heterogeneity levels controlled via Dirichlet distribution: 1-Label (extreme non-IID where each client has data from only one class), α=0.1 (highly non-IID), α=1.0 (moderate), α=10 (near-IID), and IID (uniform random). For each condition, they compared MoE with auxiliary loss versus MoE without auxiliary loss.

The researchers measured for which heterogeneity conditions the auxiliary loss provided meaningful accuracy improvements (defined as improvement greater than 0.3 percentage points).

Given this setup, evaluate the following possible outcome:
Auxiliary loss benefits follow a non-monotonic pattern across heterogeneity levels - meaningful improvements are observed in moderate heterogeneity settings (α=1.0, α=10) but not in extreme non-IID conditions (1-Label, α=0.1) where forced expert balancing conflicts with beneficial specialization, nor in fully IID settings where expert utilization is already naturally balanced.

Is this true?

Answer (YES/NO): NO